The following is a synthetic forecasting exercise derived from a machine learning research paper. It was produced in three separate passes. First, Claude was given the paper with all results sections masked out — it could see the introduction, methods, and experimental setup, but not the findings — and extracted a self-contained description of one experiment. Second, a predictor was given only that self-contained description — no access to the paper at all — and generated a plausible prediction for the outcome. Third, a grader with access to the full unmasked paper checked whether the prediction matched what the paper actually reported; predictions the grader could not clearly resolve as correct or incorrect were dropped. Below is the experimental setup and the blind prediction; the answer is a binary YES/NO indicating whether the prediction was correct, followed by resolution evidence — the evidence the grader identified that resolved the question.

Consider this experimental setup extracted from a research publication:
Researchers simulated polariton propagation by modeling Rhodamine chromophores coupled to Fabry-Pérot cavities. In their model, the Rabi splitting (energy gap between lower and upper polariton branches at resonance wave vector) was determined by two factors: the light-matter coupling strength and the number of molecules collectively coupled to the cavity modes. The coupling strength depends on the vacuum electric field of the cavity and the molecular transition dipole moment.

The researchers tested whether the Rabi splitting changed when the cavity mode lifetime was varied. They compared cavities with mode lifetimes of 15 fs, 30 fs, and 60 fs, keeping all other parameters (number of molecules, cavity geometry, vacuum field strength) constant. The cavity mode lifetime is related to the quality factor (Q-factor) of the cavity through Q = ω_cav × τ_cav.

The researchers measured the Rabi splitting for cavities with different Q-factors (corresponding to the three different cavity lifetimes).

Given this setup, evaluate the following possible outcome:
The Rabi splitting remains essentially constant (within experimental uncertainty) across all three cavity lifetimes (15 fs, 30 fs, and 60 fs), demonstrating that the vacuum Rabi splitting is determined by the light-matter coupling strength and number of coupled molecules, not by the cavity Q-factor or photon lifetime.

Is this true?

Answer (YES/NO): YES